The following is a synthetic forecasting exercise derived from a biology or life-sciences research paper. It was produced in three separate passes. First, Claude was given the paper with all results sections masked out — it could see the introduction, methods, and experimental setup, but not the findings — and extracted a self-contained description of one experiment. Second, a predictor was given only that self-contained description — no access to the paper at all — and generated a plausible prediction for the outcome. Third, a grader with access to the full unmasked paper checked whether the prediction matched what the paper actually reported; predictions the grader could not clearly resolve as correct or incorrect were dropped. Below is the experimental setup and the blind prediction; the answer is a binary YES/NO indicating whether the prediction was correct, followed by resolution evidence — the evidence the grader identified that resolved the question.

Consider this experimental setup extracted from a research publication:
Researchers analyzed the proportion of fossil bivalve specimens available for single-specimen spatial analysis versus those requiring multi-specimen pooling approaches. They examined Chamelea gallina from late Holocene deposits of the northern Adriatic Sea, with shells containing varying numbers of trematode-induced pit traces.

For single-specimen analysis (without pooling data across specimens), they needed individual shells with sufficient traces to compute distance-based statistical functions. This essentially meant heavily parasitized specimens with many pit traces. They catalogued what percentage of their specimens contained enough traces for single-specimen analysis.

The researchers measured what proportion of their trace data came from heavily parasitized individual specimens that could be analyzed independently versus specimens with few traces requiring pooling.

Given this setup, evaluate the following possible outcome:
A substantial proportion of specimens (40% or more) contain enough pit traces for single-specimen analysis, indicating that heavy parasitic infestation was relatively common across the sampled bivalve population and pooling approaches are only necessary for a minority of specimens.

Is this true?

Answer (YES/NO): NO